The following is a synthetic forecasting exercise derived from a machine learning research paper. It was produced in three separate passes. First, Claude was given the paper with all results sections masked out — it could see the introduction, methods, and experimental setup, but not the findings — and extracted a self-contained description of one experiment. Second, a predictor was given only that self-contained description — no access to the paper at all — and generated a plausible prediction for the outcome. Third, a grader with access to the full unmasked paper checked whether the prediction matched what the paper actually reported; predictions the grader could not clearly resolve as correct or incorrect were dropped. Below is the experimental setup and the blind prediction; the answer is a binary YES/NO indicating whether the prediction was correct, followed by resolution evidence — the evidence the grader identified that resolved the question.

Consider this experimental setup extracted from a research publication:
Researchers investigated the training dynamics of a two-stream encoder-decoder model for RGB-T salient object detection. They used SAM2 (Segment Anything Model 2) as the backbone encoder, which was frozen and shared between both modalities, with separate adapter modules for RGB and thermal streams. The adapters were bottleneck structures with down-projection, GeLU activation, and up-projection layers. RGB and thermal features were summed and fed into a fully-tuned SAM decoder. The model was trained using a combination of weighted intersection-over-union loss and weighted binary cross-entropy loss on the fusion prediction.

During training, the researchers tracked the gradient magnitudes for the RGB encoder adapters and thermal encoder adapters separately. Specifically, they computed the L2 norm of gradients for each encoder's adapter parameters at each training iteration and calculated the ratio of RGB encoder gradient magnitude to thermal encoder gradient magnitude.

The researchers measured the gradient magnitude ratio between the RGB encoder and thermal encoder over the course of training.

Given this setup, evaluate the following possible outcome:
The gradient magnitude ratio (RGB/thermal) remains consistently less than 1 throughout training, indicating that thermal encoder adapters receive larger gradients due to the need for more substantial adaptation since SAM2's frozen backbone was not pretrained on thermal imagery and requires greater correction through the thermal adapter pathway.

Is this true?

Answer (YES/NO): NO